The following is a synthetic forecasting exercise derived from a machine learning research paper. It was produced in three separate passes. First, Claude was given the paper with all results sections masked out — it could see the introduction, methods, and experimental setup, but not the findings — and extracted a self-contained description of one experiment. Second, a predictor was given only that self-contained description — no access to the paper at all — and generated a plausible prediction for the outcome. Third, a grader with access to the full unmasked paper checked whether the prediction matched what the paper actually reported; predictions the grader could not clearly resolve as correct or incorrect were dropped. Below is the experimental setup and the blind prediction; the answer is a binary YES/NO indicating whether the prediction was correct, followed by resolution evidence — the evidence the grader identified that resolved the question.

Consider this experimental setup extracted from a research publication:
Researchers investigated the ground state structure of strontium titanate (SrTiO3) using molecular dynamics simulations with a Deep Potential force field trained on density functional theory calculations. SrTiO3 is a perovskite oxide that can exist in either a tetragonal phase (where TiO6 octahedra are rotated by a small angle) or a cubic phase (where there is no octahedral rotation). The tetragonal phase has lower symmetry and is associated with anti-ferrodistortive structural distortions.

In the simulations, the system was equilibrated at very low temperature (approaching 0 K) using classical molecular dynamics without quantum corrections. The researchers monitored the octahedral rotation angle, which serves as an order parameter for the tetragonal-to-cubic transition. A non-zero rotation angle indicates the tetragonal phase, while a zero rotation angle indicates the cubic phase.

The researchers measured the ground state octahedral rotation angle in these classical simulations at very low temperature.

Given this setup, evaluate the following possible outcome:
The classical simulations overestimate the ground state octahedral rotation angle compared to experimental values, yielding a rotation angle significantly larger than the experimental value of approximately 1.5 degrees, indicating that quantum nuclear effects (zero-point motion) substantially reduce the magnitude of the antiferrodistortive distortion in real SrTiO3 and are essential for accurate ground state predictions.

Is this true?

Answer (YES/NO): NO